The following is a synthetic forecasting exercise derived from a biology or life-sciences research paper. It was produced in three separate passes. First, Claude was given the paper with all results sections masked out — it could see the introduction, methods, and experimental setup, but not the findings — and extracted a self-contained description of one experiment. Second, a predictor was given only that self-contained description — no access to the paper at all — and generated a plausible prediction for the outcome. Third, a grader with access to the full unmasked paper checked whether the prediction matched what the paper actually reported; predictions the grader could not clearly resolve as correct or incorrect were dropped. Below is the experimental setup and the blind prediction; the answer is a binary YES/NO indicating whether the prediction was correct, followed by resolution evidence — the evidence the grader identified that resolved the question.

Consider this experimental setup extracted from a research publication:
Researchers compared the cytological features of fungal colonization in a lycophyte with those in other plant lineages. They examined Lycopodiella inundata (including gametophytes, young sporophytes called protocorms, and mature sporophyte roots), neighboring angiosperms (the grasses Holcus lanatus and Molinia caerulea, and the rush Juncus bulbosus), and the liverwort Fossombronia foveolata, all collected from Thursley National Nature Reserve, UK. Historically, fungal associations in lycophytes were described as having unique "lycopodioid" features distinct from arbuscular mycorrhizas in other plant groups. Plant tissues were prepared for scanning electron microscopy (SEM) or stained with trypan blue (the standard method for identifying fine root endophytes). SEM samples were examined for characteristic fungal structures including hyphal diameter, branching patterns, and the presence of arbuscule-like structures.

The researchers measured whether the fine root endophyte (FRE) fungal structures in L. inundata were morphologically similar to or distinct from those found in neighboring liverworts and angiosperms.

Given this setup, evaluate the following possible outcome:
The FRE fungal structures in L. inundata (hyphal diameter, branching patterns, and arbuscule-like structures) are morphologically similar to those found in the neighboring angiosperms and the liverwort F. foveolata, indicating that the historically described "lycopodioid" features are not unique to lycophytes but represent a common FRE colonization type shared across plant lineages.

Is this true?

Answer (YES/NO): NO